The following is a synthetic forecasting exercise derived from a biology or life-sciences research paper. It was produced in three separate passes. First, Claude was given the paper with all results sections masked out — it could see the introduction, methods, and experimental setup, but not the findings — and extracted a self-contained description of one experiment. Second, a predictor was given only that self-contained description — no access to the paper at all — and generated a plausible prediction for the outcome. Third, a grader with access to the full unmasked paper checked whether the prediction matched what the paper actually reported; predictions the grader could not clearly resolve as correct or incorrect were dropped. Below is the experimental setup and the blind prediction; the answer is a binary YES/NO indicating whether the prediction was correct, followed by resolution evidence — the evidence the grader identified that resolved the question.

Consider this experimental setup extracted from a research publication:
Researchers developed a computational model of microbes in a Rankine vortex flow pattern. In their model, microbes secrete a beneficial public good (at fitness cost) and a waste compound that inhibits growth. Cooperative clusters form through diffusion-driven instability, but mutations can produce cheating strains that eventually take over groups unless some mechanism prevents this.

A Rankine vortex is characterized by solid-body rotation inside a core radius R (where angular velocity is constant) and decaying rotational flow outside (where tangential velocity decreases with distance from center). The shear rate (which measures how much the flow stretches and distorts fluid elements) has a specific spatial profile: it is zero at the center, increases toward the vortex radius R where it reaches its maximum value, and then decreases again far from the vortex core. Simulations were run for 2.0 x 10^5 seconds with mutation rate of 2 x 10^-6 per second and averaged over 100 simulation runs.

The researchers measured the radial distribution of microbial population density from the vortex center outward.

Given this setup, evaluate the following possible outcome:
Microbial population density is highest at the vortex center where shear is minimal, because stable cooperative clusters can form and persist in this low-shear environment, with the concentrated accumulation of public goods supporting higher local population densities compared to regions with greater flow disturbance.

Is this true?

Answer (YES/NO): NO